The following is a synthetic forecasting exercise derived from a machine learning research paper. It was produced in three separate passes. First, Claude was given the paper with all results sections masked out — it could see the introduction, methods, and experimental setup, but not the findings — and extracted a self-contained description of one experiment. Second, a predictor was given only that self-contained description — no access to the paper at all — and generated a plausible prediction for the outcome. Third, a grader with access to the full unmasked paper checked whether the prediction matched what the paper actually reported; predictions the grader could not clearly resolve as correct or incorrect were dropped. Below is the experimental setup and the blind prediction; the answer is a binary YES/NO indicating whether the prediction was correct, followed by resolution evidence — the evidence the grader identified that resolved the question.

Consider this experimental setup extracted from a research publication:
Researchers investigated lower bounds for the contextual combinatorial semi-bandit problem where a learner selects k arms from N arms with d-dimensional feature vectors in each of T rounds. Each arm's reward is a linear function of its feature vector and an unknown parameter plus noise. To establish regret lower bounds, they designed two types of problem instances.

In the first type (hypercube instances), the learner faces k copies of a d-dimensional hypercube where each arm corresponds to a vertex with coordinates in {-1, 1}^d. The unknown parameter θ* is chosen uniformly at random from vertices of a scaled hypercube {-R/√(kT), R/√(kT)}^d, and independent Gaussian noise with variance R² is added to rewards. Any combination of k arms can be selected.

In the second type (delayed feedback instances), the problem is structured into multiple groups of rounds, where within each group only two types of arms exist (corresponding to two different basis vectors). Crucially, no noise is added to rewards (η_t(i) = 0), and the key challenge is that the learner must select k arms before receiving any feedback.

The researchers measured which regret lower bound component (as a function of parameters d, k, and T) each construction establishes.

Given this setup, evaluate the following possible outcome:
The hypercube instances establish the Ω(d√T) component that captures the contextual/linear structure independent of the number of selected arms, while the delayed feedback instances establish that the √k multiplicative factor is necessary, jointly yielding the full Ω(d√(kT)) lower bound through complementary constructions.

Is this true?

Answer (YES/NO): NO